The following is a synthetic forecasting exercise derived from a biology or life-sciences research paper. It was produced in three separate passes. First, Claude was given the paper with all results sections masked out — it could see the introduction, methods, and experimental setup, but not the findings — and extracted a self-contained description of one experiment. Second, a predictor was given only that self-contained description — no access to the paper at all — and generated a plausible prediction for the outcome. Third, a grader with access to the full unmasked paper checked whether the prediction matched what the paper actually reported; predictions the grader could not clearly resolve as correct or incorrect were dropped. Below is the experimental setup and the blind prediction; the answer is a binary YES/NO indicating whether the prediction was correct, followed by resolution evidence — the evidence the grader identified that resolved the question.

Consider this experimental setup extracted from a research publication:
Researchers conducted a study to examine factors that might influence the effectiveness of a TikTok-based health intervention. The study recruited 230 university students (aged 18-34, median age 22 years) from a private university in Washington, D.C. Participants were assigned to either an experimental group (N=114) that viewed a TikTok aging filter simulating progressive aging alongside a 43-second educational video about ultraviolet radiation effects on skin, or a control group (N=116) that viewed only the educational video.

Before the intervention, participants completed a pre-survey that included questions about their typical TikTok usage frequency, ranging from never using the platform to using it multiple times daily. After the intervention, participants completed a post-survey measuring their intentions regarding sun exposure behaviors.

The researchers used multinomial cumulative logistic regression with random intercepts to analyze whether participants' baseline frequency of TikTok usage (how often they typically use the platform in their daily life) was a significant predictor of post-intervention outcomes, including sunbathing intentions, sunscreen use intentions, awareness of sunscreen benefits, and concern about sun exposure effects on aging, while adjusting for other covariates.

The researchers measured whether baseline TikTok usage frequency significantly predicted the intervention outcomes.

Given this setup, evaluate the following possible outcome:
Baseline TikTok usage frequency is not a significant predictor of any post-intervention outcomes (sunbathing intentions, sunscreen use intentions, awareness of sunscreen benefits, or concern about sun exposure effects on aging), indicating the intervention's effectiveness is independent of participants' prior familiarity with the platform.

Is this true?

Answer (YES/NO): YES